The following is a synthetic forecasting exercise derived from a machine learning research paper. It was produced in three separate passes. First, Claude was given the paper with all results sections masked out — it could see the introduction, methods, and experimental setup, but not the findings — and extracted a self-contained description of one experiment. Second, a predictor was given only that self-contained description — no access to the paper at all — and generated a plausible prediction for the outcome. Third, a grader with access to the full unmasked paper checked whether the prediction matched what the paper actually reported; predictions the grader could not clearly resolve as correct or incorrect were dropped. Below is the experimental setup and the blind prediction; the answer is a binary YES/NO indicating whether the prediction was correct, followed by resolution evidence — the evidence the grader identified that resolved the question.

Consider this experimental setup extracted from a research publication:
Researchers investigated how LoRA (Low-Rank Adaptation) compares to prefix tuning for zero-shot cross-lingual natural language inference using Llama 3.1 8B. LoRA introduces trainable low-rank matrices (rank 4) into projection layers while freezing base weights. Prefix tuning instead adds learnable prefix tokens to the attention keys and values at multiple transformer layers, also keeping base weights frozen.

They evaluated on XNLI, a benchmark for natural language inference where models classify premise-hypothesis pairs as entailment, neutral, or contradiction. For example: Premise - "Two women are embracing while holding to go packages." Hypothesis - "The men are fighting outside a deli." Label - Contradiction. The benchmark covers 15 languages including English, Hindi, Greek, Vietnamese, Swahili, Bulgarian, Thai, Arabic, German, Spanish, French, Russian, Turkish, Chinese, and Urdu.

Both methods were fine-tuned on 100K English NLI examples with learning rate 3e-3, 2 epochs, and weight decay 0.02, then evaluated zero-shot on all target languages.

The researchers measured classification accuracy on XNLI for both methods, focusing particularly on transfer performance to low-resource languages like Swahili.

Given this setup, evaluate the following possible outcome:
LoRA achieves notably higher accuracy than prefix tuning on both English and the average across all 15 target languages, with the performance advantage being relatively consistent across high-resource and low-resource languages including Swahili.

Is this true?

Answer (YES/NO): NO